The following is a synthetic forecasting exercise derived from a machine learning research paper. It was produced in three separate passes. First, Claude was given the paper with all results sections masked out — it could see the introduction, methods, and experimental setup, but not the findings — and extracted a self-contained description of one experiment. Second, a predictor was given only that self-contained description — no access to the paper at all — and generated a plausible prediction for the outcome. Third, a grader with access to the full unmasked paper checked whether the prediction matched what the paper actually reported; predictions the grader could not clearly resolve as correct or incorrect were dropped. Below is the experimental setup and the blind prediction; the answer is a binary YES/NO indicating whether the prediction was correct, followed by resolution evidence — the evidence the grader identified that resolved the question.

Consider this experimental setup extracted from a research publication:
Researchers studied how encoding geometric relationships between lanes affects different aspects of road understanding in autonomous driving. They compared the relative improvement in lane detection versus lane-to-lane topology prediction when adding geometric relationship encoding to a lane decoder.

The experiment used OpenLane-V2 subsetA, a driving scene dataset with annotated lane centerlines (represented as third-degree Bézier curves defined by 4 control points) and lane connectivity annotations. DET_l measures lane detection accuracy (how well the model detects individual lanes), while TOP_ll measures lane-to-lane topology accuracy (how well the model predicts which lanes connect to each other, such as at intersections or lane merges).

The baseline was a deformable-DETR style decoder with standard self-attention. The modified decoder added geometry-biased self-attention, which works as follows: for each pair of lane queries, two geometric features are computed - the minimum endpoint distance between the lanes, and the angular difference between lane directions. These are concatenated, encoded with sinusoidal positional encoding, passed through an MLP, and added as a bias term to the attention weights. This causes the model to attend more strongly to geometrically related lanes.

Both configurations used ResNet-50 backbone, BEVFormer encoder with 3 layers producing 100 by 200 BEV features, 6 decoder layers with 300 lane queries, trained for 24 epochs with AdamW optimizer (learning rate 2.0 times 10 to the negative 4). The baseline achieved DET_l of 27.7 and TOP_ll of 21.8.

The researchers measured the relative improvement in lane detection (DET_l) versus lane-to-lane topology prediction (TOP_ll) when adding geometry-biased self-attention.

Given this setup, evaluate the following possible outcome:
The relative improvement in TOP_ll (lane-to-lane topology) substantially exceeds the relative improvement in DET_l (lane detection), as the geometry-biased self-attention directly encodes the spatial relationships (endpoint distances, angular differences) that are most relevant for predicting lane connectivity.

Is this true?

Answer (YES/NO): YES